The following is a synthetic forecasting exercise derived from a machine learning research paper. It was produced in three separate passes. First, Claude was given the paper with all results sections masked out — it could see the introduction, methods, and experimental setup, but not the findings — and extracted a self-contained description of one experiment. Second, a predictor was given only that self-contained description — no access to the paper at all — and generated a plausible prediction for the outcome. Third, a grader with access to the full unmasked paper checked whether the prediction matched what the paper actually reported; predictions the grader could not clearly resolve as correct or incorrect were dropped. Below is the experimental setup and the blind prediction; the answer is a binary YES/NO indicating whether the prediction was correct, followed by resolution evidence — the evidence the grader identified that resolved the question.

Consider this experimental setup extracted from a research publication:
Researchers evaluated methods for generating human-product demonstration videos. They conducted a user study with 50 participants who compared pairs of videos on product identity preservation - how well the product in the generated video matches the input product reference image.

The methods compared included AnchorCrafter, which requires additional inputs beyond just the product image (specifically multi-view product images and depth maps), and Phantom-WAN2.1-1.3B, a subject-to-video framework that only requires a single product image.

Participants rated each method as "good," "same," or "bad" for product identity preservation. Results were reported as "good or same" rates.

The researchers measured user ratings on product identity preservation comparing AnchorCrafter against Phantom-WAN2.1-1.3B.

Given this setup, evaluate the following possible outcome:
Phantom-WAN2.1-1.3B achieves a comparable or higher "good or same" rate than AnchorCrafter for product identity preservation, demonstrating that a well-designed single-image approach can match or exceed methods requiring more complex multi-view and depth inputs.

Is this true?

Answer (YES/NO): NO